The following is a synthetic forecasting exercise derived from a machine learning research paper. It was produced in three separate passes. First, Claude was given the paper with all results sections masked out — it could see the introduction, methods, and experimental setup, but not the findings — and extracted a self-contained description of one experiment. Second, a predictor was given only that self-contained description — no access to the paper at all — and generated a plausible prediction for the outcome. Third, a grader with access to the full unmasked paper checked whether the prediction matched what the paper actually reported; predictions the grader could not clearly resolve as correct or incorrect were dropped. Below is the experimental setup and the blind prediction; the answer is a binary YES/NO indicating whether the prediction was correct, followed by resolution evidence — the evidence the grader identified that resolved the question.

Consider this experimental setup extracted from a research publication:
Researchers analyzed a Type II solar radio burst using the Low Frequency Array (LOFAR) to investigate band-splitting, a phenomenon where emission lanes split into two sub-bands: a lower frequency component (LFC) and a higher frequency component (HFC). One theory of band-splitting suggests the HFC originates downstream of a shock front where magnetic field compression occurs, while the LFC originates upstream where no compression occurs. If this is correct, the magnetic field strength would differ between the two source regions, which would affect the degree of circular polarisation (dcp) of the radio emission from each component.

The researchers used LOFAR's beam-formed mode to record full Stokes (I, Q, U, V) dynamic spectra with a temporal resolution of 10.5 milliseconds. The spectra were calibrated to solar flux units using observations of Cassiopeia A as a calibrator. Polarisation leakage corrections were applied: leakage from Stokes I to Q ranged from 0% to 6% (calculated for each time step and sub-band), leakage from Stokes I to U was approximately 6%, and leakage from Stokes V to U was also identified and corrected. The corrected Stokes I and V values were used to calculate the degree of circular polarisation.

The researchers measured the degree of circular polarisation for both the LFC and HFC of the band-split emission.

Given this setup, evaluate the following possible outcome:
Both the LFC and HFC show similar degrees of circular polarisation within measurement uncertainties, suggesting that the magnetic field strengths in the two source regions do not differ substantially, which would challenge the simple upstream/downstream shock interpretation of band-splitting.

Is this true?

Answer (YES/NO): YES